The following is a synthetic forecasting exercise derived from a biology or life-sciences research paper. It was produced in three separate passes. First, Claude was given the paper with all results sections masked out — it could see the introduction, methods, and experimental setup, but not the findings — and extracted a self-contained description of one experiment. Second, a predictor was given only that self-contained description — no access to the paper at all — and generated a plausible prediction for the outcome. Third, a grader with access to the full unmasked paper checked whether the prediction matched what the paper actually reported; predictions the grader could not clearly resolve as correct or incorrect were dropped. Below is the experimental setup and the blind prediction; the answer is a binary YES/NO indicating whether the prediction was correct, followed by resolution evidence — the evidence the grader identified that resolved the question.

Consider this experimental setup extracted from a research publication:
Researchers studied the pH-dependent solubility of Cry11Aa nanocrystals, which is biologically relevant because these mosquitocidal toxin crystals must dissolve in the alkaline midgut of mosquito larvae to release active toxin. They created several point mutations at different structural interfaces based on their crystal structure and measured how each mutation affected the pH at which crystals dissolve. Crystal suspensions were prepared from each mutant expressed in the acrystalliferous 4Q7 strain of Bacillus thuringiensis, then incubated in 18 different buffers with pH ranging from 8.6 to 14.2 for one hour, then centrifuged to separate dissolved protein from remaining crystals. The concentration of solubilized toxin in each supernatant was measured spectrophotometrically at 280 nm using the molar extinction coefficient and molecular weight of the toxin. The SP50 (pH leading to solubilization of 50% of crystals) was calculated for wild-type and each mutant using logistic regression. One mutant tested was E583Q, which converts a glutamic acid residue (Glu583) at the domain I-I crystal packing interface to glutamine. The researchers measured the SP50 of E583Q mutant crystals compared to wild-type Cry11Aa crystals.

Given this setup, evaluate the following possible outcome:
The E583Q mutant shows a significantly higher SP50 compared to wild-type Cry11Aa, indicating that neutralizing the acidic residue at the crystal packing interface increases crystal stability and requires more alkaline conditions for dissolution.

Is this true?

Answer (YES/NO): YES